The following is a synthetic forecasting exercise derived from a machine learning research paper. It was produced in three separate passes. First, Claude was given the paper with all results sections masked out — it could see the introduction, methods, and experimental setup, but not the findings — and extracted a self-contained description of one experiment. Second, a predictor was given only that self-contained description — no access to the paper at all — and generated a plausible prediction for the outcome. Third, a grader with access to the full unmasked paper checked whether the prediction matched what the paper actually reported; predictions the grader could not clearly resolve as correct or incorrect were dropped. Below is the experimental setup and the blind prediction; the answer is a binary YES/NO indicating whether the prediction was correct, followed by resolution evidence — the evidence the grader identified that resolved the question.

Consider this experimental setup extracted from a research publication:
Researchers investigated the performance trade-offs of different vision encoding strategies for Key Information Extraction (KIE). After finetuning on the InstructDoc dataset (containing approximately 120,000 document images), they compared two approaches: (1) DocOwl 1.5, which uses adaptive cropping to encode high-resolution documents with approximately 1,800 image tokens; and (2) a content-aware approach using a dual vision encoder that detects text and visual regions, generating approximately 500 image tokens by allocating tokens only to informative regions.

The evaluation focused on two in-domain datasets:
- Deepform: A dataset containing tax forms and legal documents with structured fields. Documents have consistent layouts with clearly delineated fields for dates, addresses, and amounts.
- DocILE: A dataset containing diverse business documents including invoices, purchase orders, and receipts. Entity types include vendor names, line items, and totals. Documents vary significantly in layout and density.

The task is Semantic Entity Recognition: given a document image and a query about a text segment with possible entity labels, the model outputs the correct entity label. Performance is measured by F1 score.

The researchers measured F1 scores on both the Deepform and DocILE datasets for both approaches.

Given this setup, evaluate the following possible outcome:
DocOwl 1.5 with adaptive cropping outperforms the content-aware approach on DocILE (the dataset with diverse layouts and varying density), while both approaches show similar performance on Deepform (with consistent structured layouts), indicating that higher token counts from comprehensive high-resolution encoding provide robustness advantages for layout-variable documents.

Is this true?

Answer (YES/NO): NO